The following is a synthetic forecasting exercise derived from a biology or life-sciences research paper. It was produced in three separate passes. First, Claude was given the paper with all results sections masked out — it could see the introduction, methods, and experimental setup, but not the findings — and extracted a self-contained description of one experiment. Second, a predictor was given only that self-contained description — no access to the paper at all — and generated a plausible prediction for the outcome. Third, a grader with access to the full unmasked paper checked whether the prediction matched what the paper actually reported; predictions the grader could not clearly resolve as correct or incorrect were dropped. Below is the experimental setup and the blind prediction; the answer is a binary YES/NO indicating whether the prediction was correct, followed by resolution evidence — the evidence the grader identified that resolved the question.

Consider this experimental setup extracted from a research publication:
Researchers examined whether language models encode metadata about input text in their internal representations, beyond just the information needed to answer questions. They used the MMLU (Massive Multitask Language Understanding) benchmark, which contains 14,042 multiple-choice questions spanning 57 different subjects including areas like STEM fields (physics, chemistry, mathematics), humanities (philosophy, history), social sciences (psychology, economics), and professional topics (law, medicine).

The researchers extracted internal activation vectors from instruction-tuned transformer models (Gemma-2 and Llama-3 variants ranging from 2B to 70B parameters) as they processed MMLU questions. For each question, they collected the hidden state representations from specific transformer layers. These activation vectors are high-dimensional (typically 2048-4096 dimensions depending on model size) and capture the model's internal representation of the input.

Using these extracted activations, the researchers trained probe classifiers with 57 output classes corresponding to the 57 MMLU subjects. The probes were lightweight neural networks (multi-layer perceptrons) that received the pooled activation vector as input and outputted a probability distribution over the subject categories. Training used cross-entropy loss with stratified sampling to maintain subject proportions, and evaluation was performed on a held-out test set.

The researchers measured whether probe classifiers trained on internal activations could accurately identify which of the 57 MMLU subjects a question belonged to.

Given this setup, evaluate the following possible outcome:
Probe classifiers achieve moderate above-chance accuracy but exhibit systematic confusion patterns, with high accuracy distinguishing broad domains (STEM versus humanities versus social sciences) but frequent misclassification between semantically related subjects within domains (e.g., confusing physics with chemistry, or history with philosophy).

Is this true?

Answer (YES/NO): NO